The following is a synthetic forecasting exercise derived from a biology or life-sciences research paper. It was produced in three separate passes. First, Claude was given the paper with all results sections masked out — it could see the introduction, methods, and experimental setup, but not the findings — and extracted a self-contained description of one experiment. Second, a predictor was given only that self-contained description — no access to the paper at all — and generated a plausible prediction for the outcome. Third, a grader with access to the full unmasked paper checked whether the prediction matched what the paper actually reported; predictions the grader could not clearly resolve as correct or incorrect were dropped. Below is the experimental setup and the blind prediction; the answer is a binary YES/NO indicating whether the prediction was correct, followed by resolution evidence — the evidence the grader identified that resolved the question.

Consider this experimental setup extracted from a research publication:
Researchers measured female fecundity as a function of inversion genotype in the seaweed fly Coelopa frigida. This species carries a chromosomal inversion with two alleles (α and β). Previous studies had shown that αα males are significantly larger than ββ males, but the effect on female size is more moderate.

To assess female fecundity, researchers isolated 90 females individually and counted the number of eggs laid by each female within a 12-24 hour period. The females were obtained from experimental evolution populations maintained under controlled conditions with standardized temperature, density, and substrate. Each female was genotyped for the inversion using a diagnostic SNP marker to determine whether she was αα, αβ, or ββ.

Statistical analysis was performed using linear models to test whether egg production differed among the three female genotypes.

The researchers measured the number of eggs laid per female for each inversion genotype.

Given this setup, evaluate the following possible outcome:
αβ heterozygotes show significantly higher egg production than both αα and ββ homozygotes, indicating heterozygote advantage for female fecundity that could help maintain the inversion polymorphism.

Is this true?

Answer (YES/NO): NO